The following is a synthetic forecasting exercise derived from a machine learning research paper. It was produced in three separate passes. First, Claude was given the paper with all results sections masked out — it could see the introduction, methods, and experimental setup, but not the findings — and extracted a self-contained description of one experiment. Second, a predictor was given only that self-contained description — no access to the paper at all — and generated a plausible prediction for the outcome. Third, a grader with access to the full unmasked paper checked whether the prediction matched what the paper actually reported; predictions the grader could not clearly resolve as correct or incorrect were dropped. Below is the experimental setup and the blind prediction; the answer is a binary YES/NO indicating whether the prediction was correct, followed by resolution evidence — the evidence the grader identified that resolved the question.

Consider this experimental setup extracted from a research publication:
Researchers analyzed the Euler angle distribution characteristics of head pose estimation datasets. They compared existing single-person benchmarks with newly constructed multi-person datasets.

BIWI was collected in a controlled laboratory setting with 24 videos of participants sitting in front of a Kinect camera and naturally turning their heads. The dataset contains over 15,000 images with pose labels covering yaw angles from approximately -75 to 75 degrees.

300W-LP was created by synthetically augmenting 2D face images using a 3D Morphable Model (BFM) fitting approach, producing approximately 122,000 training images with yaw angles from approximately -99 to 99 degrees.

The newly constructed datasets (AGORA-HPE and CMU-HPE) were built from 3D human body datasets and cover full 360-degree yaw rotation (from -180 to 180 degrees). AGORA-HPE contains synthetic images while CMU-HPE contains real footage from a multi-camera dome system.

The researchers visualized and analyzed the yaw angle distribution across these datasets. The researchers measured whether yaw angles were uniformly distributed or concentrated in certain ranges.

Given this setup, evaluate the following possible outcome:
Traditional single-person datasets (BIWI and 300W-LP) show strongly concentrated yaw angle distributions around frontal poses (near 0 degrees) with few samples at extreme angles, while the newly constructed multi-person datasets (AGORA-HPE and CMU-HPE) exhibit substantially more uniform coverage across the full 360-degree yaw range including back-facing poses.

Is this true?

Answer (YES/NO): NO